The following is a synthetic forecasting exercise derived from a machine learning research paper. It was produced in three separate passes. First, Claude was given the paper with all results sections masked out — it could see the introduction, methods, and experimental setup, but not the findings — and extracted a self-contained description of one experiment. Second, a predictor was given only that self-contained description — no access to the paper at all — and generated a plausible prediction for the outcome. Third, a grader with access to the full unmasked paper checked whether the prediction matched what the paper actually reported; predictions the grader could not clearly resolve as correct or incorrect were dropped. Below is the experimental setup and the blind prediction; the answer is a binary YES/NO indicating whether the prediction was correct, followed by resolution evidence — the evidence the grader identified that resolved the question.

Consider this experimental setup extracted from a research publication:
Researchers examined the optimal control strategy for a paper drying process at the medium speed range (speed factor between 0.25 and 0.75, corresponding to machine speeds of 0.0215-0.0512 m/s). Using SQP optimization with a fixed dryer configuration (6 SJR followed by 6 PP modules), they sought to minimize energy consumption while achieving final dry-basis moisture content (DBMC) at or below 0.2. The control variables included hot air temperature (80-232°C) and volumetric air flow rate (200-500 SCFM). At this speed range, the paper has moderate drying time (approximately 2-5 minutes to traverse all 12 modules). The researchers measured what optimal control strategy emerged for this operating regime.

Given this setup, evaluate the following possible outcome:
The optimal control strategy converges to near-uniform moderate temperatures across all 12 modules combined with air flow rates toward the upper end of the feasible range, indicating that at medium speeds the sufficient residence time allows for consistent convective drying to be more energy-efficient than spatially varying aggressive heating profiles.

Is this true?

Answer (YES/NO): NO